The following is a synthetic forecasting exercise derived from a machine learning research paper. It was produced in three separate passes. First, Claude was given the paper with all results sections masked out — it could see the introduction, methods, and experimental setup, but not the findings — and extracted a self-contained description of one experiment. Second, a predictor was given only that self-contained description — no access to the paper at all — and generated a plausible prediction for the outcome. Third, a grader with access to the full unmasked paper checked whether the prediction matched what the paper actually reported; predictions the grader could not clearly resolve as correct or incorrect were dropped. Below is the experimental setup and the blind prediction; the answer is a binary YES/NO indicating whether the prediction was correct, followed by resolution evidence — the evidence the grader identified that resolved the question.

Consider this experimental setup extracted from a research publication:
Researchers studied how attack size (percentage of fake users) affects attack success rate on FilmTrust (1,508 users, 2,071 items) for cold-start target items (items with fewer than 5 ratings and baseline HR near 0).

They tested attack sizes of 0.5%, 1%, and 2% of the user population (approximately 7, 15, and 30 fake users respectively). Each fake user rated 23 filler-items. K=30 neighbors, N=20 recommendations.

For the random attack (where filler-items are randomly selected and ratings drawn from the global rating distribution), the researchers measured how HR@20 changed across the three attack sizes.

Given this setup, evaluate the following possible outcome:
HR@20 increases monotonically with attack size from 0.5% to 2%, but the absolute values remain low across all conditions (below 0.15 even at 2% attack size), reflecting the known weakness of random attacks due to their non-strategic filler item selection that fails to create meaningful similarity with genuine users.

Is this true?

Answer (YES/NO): YES